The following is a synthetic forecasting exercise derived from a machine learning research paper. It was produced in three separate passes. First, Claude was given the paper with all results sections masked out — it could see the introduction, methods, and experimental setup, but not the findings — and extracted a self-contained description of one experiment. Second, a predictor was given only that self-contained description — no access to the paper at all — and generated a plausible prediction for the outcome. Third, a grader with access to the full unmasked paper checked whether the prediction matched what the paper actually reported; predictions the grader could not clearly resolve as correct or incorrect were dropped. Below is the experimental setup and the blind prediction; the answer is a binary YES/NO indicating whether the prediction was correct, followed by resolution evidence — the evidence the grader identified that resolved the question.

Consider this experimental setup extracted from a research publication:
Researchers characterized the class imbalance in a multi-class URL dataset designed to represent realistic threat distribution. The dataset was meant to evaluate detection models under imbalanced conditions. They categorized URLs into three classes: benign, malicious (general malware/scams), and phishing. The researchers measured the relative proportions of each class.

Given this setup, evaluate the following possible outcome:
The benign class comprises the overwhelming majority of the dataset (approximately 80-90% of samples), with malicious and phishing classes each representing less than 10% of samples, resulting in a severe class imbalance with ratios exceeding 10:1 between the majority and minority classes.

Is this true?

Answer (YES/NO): NO